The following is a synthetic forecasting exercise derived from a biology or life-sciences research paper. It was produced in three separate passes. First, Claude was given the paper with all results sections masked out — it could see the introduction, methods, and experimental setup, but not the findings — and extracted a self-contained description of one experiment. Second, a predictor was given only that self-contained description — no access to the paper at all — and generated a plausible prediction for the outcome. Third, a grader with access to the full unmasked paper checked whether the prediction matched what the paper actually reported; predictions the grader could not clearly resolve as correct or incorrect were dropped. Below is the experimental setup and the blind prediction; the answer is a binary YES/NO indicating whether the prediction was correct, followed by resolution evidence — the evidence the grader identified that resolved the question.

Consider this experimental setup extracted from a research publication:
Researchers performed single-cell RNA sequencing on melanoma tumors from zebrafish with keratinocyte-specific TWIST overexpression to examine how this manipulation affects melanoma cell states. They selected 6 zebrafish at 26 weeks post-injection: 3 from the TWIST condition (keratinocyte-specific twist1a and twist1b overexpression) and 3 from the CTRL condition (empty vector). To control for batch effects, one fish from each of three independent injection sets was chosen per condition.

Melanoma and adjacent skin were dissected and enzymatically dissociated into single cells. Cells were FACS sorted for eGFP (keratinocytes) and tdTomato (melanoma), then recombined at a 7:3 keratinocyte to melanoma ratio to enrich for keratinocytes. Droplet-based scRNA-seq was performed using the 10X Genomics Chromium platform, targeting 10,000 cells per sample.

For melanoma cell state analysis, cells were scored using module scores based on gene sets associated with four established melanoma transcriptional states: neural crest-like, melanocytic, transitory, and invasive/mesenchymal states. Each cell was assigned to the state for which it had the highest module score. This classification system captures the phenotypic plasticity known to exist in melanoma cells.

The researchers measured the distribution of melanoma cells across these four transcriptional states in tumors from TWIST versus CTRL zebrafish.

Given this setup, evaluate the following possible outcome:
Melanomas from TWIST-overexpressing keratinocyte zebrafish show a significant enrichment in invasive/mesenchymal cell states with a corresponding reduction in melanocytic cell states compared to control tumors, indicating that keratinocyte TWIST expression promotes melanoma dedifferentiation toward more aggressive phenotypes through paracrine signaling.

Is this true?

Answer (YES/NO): NO